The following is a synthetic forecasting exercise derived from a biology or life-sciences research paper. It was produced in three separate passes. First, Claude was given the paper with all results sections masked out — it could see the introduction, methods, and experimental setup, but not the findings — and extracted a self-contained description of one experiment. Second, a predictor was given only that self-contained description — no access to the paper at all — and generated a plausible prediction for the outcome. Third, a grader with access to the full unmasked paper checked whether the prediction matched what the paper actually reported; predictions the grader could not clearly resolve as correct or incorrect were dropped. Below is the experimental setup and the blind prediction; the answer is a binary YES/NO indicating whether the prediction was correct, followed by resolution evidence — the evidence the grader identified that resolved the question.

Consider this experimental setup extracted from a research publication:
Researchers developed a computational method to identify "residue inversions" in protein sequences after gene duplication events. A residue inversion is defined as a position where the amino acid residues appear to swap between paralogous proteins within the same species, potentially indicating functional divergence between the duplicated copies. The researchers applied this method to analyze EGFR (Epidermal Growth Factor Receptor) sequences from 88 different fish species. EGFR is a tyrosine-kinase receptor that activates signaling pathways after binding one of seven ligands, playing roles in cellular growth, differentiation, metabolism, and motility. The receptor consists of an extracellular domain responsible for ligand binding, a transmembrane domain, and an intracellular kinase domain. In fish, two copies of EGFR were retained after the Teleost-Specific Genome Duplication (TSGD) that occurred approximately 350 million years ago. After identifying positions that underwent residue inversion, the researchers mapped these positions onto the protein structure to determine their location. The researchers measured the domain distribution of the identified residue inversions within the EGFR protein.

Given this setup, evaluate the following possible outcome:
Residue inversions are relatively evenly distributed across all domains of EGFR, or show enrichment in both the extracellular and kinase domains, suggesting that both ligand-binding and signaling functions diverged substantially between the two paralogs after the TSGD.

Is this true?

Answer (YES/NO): NO